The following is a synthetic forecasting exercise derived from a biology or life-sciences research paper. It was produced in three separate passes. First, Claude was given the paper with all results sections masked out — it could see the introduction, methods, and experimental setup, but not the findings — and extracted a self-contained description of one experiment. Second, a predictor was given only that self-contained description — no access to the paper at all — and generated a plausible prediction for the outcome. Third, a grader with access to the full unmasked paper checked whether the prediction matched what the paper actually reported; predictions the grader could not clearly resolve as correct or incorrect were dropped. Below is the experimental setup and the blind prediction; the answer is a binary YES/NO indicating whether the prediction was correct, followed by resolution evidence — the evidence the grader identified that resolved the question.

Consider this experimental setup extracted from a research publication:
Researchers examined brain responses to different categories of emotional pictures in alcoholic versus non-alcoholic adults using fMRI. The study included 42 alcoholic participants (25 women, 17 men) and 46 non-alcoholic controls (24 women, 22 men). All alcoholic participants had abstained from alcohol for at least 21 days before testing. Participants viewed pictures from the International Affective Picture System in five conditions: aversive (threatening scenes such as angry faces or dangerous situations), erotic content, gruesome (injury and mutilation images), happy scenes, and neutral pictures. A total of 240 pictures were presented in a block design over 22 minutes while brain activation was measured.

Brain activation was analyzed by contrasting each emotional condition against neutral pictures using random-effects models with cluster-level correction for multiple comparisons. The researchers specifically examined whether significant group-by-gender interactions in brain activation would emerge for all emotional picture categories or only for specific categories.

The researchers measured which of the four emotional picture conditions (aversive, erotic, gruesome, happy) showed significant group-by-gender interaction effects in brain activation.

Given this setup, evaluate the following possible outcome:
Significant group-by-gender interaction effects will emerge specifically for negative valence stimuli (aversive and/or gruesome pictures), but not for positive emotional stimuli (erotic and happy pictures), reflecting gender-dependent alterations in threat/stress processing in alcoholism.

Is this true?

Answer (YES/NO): NO